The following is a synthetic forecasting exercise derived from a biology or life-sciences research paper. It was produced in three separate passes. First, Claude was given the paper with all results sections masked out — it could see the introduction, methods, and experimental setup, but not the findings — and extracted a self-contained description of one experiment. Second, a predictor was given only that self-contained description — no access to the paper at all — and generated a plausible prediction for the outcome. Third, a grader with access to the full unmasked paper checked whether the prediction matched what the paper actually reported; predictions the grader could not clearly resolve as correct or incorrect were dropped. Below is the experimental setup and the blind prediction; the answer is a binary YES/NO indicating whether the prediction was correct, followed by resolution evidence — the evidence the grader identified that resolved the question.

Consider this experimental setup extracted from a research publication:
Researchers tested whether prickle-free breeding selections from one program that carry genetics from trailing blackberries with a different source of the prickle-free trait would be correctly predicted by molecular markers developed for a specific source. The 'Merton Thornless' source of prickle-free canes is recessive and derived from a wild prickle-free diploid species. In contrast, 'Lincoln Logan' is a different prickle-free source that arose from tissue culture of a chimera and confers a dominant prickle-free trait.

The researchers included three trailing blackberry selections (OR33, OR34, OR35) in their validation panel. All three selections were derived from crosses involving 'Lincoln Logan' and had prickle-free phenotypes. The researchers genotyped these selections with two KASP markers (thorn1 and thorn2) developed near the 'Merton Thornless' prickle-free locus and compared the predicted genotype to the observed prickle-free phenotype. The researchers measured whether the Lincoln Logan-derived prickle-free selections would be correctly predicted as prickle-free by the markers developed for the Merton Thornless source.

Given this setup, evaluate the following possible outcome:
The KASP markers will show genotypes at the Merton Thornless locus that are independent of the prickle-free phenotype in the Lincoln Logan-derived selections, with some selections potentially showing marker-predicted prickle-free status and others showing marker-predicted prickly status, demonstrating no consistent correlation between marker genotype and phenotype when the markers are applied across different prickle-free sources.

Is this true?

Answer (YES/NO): NO